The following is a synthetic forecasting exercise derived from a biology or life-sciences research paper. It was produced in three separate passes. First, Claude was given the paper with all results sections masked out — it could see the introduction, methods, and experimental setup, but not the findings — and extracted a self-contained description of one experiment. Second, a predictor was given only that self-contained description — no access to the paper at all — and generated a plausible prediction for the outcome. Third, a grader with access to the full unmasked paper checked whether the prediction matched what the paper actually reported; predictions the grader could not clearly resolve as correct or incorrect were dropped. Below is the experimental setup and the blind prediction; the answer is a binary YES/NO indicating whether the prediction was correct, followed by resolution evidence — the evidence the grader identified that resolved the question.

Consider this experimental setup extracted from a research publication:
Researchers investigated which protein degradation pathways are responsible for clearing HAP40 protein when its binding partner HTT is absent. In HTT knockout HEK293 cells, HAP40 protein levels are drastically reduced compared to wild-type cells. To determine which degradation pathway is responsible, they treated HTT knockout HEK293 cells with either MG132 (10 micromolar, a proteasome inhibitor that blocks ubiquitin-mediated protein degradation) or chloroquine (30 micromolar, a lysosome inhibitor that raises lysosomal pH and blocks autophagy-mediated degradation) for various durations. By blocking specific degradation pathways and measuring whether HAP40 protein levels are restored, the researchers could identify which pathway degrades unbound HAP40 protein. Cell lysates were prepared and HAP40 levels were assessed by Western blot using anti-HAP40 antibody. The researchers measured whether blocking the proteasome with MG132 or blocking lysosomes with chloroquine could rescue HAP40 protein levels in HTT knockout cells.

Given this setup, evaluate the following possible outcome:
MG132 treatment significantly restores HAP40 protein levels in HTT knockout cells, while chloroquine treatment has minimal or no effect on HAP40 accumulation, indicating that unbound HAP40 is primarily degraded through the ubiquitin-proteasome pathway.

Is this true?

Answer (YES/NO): YES